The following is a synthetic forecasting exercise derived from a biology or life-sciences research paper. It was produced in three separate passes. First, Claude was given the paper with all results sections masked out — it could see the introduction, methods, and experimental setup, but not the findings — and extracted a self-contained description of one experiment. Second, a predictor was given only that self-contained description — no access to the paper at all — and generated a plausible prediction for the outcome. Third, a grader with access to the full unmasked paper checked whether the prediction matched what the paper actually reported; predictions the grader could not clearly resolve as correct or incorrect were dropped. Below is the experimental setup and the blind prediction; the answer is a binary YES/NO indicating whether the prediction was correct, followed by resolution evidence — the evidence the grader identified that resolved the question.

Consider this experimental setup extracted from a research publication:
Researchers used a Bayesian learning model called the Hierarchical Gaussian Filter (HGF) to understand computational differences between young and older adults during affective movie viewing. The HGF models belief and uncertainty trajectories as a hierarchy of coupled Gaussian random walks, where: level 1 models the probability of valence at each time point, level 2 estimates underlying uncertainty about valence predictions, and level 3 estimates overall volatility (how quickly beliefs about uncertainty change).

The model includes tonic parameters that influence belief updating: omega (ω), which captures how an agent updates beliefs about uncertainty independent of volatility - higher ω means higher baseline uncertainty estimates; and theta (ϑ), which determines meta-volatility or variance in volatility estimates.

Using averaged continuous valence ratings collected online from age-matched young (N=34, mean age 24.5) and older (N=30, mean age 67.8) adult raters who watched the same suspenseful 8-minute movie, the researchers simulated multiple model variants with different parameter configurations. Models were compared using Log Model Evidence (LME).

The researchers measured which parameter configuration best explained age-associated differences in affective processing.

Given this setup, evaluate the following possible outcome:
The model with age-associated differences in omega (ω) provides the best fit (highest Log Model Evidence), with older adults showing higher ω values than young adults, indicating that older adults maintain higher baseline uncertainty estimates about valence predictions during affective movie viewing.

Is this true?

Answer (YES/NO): NO